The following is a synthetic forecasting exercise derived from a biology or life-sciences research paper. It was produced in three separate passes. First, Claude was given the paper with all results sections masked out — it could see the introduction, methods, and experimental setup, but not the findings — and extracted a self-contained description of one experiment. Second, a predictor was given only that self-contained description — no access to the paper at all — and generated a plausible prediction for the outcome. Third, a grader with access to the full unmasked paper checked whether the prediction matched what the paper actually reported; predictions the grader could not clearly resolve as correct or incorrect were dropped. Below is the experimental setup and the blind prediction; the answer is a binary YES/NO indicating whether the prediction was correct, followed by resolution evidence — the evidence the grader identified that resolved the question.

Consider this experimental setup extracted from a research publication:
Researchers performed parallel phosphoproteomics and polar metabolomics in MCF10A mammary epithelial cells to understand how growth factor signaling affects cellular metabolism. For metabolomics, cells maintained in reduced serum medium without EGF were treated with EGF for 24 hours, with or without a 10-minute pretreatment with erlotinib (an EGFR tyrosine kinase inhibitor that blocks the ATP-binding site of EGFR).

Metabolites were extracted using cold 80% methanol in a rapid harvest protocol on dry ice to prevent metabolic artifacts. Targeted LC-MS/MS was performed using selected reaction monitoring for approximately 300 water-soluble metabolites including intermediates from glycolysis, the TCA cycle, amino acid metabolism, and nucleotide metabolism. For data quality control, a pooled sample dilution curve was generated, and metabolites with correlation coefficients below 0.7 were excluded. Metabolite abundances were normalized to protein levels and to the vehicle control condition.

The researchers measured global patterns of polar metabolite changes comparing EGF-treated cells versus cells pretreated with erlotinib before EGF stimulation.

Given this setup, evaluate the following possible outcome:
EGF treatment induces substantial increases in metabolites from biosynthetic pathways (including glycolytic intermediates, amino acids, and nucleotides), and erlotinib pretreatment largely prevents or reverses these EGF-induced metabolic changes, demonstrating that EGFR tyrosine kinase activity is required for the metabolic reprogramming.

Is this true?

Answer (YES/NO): YES